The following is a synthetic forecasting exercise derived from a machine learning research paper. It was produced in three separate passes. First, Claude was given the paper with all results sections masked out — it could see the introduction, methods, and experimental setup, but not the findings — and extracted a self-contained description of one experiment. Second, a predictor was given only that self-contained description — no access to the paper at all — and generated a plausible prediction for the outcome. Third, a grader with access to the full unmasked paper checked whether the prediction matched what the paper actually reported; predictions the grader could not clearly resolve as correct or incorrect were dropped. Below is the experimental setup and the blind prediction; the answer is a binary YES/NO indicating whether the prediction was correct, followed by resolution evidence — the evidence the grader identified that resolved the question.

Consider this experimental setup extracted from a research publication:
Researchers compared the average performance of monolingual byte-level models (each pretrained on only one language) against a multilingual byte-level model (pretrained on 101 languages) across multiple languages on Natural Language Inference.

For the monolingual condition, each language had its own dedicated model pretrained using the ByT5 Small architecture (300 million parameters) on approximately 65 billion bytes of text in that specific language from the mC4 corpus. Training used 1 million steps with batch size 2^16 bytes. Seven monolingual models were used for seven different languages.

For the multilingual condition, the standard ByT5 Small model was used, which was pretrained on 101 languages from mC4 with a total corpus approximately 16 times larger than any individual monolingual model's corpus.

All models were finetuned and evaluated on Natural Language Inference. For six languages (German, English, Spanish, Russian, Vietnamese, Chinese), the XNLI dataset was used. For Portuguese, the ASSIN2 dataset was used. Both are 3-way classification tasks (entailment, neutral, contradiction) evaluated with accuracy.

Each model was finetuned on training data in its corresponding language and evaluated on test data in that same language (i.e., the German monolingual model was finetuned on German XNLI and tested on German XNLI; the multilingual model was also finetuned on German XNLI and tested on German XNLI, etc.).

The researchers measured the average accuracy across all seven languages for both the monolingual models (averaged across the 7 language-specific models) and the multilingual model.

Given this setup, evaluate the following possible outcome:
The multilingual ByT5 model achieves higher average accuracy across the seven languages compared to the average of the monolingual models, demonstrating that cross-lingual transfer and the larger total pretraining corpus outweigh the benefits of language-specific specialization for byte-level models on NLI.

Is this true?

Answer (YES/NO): YES